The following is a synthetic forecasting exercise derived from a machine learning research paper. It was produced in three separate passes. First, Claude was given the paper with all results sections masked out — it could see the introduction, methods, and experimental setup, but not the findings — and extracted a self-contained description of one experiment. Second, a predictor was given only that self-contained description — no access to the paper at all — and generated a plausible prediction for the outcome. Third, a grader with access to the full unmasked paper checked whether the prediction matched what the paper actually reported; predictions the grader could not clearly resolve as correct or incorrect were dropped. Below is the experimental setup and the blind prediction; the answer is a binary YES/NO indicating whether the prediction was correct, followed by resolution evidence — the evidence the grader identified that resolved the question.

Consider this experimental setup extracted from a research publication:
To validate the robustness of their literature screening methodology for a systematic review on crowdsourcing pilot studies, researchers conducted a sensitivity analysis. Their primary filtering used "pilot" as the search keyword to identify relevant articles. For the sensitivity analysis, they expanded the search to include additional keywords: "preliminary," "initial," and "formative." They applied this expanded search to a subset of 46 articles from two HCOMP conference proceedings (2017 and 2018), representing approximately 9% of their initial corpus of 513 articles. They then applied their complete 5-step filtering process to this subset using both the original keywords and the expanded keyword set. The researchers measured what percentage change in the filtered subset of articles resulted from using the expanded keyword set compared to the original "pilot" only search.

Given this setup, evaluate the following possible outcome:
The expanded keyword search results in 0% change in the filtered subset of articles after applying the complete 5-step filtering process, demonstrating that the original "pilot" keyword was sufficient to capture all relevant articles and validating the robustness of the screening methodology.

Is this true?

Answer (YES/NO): NO